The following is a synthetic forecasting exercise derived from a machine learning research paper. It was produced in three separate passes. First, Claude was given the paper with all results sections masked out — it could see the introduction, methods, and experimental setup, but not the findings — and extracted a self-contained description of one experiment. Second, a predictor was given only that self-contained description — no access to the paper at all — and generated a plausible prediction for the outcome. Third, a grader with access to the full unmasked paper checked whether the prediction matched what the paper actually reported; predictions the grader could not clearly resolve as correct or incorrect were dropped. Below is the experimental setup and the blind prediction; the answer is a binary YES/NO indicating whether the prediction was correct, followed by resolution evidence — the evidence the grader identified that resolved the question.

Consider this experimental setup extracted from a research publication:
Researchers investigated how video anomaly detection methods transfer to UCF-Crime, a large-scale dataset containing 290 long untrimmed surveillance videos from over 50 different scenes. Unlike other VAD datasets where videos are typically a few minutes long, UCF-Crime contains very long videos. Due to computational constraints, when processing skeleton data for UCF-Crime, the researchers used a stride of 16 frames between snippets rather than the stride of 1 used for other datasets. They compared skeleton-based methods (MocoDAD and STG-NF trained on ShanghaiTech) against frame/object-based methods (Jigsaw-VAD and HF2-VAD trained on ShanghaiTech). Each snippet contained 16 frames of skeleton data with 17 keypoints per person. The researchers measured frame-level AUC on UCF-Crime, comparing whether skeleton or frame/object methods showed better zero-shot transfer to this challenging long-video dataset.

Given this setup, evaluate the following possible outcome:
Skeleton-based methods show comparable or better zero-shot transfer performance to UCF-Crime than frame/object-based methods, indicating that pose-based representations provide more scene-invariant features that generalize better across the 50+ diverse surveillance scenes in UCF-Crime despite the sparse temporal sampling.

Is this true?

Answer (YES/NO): NO